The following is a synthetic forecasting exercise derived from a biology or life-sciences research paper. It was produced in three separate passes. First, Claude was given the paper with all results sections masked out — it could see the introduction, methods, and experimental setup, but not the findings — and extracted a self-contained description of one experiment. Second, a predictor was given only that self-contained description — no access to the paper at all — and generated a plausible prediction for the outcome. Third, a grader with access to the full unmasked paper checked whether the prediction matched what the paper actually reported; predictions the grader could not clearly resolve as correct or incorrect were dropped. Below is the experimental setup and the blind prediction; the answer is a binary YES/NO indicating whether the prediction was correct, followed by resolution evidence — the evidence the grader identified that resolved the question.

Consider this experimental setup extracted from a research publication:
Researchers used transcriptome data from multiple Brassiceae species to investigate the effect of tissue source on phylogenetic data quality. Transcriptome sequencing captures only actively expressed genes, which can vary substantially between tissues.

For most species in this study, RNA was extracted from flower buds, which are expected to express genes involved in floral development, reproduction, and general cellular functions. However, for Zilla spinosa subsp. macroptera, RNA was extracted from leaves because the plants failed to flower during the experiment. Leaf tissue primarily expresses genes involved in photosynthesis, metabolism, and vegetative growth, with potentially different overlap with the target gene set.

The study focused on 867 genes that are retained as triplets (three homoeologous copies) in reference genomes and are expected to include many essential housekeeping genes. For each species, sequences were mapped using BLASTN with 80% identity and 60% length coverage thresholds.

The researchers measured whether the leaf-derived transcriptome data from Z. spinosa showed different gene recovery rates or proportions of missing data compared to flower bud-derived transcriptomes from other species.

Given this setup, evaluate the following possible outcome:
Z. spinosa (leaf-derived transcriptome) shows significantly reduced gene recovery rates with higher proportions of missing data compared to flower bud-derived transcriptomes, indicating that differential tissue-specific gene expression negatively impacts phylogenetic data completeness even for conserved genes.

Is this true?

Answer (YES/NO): NO